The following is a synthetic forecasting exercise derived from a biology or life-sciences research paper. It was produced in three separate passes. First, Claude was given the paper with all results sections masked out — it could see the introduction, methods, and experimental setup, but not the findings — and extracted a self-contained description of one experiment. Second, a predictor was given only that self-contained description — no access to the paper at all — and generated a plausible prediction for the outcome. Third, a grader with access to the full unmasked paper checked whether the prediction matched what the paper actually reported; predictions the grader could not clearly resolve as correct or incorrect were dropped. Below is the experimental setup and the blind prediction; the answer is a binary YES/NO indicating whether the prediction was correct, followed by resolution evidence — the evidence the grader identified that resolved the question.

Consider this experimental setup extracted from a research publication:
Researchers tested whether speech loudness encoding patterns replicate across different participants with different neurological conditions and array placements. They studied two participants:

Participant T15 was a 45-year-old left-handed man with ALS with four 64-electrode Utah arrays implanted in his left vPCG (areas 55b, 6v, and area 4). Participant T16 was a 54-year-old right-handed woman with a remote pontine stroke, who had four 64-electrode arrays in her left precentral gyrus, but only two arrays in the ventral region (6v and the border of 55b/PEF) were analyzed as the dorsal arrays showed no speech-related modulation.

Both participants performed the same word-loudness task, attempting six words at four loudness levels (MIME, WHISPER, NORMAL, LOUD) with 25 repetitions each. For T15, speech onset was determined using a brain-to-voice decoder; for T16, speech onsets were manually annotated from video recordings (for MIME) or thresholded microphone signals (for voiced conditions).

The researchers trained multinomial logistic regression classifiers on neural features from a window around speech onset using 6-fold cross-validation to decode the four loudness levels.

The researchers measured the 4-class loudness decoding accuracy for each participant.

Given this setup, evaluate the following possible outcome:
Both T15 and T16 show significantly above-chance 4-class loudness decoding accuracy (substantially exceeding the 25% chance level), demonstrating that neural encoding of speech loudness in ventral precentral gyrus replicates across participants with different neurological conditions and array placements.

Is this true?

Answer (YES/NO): YES